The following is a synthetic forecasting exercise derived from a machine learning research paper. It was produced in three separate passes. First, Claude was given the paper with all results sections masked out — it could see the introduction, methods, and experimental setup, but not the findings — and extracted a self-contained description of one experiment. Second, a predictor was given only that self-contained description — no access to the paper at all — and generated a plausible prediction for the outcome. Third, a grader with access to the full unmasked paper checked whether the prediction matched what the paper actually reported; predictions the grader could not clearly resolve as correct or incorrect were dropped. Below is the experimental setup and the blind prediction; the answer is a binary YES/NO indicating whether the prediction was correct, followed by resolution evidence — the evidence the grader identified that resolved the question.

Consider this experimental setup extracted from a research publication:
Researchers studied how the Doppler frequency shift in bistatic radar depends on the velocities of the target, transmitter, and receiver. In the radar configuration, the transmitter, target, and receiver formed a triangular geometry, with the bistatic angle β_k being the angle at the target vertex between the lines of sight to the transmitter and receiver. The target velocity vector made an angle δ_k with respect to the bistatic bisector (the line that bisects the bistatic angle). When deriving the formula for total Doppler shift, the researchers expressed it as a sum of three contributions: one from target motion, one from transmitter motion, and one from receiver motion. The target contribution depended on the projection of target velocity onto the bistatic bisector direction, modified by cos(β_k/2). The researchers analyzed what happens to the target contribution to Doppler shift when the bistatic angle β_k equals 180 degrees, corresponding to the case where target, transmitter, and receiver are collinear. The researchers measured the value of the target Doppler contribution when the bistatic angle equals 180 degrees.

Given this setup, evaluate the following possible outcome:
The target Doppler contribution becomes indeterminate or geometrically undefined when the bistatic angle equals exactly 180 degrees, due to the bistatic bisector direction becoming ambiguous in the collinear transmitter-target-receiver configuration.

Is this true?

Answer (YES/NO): NO